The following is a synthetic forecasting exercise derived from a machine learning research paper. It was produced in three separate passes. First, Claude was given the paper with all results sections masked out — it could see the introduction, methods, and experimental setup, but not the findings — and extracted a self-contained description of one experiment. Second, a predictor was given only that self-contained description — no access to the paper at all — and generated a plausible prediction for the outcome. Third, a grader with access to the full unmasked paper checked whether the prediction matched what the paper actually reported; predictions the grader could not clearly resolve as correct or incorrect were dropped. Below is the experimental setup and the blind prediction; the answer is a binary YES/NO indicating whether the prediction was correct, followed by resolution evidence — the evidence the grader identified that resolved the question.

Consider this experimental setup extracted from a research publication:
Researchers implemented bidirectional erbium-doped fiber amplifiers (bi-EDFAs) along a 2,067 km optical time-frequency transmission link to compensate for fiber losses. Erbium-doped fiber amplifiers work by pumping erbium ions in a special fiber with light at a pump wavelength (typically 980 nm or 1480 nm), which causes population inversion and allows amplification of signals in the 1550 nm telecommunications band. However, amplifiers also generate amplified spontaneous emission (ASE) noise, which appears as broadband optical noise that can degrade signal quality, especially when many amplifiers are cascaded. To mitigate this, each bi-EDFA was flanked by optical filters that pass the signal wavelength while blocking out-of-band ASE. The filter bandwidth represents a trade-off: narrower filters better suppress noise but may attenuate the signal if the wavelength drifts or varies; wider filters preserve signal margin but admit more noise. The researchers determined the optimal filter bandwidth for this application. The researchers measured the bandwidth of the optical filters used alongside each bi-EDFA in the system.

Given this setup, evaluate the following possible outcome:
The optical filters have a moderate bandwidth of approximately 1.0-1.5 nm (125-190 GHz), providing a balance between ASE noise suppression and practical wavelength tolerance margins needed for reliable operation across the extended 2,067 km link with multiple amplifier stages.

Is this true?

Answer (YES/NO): NO